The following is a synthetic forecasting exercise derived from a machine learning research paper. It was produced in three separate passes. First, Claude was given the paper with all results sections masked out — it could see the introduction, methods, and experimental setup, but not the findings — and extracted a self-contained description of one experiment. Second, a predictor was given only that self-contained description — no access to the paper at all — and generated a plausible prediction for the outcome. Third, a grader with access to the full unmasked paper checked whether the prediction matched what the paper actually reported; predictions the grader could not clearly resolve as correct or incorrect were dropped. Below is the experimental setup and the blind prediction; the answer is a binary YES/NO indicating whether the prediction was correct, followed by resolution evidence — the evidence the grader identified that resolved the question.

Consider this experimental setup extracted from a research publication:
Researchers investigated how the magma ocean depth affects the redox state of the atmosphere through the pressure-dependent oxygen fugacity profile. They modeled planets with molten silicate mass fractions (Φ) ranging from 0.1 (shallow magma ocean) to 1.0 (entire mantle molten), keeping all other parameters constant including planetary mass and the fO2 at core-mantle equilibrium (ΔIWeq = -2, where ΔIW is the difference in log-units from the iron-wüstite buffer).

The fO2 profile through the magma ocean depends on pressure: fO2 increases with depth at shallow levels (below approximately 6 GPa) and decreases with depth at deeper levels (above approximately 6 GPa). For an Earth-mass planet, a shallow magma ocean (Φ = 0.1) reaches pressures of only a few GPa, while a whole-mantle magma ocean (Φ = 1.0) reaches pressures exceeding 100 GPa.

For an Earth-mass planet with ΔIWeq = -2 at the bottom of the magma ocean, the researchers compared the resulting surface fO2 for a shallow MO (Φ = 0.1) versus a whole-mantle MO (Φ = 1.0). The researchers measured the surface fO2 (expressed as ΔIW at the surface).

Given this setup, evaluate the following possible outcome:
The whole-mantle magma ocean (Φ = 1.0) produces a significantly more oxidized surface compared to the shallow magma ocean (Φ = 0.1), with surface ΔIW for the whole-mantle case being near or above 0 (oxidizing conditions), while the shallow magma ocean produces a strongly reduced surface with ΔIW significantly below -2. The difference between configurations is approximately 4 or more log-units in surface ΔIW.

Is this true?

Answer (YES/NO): NO